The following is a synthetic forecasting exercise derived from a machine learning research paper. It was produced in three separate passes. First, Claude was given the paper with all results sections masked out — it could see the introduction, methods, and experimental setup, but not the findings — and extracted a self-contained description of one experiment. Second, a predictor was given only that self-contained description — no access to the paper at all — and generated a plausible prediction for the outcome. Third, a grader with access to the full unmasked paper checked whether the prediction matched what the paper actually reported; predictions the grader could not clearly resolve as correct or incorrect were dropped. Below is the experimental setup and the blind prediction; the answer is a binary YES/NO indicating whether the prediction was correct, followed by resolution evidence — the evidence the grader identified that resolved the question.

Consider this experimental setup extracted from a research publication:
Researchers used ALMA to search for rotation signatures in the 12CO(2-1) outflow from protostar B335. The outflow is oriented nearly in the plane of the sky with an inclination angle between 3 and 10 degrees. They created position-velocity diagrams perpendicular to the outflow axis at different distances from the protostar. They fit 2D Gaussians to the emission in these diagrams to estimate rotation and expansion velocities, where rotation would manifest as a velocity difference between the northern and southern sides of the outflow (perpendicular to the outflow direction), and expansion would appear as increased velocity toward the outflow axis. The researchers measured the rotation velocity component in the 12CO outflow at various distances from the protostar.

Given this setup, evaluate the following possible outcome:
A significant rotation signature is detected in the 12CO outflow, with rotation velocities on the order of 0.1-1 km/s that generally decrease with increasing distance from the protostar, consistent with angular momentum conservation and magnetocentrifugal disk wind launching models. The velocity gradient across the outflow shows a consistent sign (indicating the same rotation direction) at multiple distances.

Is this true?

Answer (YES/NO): NO